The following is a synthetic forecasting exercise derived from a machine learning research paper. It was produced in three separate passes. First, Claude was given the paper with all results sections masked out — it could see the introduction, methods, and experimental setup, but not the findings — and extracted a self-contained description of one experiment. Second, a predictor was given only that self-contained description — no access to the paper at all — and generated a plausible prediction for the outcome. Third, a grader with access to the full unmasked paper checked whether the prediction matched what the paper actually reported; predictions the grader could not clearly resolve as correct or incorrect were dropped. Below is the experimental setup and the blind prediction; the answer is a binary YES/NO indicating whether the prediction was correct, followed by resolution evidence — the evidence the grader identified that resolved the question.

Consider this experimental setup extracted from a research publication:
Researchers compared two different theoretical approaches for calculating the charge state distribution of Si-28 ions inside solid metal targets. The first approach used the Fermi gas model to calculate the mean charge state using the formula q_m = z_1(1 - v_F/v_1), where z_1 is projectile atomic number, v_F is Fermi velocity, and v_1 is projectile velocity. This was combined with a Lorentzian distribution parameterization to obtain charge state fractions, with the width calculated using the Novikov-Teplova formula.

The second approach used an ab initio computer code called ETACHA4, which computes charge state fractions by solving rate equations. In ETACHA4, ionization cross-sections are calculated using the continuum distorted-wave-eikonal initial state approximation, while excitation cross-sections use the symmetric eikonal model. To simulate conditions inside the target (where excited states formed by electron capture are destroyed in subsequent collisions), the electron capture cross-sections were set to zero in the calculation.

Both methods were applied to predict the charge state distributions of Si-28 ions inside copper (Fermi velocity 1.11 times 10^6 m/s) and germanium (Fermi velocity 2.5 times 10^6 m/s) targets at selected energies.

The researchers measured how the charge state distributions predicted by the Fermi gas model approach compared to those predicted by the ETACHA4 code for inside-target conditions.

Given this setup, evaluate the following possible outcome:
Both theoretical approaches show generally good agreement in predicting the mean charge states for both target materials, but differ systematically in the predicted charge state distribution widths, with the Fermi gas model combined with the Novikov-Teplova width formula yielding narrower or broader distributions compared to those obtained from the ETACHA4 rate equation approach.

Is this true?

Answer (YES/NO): NO